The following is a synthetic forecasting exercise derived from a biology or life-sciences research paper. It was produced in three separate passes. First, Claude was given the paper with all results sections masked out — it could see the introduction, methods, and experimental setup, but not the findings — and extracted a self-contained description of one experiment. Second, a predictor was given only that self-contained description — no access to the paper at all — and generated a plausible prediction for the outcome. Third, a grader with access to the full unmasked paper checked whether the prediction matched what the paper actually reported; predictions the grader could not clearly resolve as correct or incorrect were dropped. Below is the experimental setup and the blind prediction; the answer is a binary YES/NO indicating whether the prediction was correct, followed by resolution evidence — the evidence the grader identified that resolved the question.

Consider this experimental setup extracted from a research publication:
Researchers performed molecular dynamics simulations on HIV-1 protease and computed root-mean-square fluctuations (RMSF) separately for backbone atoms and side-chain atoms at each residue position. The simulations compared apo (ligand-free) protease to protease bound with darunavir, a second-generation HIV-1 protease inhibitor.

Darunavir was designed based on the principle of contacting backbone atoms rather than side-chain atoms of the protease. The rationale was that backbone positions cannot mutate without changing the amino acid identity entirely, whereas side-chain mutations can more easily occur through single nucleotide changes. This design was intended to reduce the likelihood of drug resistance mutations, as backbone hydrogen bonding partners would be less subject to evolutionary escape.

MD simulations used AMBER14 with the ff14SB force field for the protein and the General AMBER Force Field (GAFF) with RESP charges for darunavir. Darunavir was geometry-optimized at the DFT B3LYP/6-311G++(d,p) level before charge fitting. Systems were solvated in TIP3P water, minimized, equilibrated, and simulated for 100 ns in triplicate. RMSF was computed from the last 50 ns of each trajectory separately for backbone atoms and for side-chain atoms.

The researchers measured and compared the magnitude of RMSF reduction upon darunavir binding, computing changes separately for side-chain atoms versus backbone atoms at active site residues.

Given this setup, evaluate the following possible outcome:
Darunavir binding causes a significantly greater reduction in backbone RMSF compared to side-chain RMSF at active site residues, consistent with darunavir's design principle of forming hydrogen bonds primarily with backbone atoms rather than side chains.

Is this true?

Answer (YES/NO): NO